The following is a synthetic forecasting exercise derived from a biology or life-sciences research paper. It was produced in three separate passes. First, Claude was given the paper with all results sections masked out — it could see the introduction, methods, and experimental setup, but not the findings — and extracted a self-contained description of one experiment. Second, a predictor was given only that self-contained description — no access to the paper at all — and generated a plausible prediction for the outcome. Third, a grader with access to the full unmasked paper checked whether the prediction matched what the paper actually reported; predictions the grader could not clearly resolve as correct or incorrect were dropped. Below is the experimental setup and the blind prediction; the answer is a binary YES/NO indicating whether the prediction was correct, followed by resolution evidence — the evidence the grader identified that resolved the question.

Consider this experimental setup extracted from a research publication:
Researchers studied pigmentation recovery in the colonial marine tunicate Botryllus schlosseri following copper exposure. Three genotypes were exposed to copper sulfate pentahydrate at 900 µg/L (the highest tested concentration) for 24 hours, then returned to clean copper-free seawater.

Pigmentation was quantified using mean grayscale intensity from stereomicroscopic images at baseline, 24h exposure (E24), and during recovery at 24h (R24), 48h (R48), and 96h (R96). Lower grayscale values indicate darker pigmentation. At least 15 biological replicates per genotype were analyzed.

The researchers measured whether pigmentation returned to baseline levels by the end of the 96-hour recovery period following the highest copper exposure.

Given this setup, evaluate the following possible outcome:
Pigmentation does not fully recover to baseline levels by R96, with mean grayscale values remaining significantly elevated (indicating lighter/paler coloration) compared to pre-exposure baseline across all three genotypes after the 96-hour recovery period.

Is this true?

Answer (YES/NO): NO